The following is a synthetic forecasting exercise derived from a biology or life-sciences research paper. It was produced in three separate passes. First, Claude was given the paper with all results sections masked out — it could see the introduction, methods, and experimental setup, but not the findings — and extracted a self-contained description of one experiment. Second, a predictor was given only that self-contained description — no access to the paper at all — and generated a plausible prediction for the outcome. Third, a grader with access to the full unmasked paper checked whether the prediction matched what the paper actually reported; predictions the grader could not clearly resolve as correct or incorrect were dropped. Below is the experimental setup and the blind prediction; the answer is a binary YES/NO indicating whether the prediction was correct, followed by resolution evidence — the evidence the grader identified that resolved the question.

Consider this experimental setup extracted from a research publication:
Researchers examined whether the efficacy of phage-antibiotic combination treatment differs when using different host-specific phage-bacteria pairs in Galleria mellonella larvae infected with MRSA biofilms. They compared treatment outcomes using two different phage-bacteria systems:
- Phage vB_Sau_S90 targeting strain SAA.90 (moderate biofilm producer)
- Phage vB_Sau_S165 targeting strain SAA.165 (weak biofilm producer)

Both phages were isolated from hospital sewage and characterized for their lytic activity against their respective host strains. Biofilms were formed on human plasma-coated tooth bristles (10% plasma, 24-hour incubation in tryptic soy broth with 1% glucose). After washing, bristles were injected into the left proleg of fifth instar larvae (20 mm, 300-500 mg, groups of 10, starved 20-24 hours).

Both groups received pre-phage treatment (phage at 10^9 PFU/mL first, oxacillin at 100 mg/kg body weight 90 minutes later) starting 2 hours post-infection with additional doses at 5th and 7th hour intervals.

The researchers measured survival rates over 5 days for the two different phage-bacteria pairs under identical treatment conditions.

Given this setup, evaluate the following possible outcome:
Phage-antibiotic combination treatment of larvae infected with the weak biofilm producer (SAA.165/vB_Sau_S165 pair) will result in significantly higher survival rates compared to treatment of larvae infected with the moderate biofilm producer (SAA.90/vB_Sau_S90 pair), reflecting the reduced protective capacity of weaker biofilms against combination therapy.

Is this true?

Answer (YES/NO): NO